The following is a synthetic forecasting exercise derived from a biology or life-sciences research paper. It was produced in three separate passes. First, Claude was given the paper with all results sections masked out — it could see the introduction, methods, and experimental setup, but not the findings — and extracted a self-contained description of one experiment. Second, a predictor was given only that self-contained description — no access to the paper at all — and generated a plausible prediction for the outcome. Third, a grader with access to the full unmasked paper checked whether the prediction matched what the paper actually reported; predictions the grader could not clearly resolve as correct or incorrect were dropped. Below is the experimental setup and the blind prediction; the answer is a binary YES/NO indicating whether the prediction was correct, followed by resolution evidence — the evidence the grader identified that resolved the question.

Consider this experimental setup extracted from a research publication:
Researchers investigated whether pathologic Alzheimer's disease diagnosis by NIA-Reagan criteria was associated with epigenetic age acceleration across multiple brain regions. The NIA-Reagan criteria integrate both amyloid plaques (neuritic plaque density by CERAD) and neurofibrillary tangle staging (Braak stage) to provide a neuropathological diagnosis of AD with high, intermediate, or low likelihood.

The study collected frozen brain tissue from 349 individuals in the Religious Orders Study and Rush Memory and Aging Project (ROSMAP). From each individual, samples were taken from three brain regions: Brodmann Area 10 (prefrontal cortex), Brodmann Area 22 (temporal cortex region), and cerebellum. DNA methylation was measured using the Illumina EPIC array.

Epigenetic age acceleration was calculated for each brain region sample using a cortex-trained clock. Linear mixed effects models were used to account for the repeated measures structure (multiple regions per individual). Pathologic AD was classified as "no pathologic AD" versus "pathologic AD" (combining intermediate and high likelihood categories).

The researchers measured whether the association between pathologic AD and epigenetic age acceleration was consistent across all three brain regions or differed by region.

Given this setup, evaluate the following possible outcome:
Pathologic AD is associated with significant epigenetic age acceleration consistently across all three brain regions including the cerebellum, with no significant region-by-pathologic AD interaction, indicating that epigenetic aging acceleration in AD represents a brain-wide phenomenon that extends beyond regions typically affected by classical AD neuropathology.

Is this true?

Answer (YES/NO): NO